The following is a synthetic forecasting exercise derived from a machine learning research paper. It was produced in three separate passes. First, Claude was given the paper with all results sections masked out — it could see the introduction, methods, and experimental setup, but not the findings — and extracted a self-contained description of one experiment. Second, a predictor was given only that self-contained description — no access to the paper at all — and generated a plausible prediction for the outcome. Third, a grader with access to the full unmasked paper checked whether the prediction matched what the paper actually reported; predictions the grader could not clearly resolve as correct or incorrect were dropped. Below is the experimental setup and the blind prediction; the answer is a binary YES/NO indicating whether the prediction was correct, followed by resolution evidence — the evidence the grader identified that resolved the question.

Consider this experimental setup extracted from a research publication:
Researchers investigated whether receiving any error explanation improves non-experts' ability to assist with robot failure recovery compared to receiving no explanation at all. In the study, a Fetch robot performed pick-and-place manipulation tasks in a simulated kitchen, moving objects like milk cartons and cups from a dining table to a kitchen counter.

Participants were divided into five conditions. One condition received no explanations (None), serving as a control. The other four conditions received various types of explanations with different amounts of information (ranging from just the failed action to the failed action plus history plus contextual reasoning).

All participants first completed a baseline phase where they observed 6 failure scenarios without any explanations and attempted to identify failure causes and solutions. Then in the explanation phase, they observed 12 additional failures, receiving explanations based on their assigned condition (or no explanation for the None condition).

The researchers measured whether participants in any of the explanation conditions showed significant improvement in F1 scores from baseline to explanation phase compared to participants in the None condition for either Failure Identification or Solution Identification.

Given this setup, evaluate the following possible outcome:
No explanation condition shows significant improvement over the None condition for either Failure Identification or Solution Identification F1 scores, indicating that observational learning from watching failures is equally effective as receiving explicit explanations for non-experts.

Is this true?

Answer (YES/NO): NO